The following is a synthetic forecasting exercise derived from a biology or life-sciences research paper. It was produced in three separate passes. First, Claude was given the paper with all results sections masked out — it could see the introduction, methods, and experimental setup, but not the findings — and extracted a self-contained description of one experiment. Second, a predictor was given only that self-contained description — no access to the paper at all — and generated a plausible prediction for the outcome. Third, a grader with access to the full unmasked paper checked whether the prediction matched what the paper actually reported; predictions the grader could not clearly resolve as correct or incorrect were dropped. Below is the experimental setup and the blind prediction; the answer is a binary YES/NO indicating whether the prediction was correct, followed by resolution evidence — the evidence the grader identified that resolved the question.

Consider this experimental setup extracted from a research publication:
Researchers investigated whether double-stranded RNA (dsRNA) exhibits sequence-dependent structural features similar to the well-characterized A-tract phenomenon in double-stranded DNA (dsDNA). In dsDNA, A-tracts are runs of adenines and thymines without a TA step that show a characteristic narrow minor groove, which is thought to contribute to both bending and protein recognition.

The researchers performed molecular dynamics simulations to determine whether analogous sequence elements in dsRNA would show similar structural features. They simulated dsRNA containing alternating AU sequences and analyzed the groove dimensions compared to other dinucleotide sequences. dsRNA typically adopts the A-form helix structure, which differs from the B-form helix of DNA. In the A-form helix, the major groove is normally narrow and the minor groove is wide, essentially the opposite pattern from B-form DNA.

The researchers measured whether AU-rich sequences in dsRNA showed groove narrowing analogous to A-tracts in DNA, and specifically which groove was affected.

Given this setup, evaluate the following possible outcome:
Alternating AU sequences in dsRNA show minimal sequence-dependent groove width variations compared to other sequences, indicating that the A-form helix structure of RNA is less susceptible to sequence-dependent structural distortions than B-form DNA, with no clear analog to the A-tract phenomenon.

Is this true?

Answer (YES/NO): NO